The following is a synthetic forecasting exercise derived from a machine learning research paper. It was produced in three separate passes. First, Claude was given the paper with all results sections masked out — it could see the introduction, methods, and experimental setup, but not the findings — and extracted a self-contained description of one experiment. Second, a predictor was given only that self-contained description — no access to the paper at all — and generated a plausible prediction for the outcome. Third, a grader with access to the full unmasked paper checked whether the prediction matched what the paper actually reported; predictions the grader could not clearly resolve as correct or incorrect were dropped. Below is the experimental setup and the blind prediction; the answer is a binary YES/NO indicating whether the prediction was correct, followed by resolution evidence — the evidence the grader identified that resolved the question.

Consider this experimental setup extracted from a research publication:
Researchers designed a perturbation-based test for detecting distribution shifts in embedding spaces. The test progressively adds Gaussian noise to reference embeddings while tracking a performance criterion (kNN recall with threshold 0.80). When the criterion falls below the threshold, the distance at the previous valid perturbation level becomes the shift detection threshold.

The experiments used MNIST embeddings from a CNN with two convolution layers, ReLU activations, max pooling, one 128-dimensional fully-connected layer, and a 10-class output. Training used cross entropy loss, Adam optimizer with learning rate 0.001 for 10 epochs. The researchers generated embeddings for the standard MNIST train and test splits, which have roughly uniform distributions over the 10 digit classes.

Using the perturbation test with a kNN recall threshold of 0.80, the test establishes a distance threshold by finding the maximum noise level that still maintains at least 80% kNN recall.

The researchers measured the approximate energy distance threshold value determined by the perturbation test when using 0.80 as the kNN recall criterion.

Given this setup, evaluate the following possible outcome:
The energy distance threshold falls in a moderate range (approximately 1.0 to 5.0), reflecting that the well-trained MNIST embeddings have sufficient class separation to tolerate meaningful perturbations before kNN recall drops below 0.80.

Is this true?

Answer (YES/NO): NO